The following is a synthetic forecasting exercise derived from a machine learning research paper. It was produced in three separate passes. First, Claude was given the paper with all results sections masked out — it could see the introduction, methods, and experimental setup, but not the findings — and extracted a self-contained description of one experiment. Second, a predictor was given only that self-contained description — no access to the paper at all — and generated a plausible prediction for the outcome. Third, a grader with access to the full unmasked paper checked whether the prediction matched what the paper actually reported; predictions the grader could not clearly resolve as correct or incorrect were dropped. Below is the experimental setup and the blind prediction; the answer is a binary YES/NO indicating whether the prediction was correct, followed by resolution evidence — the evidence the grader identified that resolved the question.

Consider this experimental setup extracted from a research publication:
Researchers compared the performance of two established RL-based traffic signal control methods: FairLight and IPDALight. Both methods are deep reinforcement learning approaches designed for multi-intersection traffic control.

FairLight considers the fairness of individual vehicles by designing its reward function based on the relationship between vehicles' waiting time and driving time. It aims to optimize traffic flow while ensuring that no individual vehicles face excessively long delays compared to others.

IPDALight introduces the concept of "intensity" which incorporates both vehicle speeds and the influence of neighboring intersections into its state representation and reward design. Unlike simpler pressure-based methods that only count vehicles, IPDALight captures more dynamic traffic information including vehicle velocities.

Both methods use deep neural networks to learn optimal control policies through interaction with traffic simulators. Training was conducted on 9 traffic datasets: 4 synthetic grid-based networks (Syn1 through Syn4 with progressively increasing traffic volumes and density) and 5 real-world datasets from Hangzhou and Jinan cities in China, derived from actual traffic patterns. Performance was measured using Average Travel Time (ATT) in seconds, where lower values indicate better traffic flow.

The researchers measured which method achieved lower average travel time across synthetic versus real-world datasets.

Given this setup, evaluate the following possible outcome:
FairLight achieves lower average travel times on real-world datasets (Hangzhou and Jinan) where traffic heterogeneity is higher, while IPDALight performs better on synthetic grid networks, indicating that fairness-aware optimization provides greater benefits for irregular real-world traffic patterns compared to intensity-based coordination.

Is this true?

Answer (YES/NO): NO